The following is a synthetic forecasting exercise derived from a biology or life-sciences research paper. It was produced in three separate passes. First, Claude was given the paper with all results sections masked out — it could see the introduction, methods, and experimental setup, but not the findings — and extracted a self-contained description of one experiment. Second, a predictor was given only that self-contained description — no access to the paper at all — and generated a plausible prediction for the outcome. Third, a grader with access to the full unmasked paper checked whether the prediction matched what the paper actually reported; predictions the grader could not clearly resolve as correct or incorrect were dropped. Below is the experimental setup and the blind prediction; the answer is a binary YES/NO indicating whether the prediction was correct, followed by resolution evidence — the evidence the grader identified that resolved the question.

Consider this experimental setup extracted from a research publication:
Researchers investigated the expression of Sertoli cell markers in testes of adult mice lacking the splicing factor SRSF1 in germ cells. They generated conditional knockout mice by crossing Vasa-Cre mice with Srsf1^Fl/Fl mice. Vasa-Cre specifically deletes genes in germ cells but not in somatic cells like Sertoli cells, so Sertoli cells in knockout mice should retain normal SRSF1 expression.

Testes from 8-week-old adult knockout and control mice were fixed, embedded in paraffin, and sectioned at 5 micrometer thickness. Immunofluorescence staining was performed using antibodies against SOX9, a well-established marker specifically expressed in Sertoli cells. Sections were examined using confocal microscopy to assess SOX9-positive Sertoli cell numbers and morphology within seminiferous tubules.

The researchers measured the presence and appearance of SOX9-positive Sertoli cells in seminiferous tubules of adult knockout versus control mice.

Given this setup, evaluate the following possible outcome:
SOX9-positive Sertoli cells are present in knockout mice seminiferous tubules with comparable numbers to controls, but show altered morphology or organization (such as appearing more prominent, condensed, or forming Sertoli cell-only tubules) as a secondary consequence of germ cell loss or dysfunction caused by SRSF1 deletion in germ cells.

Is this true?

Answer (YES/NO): YES